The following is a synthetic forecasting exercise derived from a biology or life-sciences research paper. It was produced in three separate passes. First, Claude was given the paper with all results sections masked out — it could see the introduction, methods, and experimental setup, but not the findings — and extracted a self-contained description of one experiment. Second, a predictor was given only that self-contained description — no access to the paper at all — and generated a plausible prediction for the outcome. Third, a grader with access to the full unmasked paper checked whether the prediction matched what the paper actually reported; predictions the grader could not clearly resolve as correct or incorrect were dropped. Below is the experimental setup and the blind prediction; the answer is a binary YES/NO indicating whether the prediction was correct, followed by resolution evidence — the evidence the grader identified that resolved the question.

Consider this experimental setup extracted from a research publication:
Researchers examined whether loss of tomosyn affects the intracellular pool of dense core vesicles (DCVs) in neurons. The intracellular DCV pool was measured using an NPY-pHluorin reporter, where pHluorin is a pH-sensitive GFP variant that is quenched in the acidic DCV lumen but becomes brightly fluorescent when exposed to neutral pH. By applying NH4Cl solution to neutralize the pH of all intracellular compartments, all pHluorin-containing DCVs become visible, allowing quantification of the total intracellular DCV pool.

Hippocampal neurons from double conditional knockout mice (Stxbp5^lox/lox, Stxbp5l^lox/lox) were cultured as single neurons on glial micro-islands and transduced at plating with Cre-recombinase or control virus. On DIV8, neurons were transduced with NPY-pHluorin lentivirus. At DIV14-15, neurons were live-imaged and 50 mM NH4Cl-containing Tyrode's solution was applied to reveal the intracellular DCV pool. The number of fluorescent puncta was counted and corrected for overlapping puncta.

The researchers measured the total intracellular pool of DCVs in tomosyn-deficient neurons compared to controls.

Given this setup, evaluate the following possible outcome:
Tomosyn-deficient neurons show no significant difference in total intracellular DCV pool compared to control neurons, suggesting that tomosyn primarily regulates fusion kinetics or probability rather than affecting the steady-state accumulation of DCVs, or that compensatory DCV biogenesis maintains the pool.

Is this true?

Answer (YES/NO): NO